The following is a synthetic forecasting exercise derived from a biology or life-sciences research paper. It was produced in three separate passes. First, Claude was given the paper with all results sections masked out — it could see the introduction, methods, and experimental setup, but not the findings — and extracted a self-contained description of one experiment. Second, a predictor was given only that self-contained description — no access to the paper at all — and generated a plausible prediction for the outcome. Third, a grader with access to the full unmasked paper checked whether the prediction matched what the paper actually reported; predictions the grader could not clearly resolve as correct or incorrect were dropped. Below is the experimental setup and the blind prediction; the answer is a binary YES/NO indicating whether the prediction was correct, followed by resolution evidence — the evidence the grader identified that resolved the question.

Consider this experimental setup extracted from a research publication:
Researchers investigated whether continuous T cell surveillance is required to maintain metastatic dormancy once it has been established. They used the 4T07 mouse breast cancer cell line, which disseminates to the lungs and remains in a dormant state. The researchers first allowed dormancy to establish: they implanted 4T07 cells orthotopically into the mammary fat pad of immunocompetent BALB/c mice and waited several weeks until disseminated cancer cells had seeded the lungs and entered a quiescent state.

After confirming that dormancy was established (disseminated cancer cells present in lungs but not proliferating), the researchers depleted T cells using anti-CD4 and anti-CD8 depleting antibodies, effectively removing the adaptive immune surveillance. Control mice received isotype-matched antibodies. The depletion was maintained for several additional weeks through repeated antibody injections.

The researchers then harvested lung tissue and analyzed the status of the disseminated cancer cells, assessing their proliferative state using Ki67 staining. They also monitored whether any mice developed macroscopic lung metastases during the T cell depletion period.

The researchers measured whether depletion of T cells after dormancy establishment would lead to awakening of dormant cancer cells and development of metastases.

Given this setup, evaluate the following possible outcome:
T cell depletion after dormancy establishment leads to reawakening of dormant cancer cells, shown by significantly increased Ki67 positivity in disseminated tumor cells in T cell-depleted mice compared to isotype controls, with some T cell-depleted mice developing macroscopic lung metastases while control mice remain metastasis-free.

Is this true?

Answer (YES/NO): NO